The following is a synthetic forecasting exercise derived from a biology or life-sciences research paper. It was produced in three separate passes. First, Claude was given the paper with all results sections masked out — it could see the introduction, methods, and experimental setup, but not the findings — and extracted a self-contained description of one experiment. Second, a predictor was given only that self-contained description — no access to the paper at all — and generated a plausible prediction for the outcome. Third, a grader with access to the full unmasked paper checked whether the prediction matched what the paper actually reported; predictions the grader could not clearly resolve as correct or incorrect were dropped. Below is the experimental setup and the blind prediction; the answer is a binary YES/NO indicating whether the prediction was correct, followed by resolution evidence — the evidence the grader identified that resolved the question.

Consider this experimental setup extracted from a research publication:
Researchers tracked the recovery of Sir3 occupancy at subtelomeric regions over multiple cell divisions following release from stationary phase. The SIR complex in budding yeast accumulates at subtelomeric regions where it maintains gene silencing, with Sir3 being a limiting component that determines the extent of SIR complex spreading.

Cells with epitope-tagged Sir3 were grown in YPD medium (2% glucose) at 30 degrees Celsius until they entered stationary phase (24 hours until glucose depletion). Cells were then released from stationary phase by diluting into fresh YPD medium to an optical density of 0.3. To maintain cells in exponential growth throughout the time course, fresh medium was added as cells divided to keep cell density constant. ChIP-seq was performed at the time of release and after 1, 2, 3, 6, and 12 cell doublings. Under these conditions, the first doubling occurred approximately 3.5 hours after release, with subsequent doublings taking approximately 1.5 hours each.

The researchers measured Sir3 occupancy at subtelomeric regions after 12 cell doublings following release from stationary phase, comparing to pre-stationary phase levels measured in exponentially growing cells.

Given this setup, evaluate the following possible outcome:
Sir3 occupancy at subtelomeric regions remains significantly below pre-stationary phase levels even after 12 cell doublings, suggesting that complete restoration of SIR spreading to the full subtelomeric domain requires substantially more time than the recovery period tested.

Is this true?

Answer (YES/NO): YES